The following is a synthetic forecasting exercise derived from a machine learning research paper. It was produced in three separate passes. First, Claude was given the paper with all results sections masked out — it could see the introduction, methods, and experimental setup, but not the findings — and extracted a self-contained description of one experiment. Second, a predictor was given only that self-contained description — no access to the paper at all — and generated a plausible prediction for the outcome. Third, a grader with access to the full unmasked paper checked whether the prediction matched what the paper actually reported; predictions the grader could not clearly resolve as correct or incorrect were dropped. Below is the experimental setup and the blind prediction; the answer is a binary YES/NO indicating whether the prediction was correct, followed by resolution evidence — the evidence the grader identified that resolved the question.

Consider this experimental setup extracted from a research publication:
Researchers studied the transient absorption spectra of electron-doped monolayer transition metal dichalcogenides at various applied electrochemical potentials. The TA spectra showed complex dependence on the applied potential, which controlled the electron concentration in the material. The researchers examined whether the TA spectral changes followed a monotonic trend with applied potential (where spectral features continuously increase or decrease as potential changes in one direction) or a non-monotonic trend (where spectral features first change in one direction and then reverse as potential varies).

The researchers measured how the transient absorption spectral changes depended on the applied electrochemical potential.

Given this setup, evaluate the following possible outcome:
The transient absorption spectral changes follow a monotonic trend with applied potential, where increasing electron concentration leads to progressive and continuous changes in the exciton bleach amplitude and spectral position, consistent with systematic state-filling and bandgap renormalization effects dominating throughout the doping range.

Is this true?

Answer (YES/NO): NO